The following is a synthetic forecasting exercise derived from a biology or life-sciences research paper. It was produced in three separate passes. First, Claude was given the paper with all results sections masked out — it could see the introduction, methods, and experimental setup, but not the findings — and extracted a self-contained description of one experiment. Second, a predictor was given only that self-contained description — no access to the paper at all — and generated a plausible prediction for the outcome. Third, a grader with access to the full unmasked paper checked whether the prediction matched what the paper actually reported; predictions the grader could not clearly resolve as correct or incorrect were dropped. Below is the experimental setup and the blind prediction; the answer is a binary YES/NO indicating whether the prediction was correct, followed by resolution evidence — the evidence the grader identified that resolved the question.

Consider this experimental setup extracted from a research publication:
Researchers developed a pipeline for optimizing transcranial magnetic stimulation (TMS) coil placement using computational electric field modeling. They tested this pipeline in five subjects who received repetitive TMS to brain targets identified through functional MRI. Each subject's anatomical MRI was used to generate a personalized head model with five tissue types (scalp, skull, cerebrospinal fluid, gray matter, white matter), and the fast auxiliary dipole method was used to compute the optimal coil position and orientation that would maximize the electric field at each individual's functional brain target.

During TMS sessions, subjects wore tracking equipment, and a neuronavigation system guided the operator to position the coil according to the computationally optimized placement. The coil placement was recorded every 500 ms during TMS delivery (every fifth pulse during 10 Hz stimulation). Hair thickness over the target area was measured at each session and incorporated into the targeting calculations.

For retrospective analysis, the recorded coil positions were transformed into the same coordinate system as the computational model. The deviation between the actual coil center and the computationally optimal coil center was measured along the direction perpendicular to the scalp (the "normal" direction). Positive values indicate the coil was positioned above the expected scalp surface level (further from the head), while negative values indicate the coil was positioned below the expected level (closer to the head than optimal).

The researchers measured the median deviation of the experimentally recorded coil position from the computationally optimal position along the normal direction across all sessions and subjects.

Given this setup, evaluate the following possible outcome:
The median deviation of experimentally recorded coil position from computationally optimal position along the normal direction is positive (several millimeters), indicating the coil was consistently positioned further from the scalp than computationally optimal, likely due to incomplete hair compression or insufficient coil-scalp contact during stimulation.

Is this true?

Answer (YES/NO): NO